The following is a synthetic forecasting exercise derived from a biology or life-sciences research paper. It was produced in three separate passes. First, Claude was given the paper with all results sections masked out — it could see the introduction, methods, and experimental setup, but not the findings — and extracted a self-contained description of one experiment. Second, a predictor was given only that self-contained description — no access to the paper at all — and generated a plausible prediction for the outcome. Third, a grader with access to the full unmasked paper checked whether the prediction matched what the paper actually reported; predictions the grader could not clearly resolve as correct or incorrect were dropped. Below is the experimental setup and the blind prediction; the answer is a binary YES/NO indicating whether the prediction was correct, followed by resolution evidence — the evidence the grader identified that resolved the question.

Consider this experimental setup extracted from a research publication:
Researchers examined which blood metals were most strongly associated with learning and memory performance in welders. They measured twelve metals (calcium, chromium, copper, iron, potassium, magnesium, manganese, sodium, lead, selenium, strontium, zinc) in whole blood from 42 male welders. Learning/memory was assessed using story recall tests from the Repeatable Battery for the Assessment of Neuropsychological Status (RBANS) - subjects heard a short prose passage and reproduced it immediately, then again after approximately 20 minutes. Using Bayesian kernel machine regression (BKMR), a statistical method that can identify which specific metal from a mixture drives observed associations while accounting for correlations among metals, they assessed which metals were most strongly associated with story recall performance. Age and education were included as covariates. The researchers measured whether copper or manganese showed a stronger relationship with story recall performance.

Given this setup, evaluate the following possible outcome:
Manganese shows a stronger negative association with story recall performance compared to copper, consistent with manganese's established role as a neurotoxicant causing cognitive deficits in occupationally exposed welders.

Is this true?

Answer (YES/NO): NO